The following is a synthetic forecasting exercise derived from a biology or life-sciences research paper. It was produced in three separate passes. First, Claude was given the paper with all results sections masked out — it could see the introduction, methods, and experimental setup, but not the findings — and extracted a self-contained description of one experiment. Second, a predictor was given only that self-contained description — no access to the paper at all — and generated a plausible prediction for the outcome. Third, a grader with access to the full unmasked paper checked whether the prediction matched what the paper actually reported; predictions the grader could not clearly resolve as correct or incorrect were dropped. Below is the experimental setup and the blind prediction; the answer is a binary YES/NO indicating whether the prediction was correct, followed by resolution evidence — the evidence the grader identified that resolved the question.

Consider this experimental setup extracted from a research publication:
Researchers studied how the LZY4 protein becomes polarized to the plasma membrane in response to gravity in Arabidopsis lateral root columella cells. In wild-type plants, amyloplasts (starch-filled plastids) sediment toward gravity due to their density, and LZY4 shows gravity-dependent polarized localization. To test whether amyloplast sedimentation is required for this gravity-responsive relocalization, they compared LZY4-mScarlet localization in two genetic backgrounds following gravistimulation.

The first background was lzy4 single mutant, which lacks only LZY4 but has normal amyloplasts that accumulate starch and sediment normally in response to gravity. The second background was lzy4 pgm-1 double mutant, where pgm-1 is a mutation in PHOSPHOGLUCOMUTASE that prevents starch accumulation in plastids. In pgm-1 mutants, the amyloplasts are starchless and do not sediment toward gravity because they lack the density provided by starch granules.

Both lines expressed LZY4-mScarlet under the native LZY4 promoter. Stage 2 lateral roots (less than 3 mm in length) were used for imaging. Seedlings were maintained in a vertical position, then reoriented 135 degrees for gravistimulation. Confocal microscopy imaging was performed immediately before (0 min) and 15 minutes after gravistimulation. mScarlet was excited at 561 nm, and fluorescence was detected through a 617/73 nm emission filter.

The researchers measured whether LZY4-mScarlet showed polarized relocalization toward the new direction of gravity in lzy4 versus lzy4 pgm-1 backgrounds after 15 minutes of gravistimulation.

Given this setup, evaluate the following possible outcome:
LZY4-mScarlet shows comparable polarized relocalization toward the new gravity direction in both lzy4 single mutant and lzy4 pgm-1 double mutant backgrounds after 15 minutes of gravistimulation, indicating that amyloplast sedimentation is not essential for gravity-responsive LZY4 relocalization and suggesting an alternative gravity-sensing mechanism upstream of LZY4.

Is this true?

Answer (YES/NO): NO